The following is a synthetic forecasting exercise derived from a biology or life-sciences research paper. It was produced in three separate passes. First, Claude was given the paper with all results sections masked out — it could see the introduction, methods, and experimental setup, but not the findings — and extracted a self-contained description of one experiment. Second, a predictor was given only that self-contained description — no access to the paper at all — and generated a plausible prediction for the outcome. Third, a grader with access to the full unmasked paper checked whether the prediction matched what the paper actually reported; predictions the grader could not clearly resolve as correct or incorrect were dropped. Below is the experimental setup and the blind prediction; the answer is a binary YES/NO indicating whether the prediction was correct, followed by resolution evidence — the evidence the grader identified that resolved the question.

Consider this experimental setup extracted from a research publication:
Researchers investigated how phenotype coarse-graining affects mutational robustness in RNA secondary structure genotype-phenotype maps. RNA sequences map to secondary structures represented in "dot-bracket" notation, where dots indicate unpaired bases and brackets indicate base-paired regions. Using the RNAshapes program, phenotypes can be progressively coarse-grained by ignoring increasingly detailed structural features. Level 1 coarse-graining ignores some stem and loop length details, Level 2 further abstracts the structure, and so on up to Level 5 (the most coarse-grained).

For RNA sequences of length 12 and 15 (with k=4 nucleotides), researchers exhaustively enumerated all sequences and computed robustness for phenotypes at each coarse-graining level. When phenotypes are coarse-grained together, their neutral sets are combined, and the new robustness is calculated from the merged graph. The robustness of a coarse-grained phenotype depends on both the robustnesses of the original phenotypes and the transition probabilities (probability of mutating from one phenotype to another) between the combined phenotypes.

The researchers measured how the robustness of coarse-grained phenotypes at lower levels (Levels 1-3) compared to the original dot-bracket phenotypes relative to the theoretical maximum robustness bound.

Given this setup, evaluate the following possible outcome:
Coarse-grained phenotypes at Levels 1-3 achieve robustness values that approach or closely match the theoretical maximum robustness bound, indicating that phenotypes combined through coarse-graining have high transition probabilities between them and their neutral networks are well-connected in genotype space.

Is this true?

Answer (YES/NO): NO